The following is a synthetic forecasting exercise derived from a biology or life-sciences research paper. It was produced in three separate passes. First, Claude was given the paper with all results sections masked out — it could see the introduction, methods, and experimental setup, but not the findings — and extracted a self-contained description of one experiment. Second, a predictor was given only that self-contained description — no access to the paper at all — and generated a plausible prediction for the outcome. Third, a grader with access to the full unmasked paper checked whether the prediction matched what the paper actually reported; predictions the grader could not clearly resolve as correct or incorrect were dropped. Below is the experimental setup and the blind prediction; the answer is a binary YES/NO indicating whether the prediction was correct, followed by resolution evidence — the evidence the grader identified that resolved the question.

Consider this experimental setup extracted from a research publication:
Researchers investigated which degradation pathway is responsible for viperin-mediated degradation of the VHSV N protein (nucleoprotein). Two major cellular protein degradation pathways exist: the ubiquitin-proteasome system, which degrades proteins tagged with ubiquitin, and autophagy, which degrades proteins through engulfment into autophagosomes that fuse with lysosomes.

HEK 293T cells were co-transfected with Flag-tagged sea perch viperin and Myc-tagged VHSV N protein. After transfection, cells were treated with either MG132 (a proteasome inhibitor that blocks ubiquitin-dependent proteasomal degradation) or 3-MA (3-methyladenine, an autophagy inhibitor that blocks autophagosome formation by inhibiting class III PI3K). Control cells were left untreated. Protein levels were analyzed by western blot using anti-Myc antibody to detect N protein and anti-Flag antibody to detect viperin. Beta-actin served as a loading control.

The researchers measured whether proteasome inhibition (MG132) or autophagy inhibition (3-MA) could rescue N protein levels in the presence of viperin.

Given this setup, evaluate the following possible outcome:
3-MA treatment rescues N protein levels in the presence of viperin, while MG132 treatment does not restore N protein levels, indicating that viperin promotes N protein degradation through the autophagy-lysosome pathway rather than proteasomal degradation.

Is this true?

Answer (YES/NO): YES